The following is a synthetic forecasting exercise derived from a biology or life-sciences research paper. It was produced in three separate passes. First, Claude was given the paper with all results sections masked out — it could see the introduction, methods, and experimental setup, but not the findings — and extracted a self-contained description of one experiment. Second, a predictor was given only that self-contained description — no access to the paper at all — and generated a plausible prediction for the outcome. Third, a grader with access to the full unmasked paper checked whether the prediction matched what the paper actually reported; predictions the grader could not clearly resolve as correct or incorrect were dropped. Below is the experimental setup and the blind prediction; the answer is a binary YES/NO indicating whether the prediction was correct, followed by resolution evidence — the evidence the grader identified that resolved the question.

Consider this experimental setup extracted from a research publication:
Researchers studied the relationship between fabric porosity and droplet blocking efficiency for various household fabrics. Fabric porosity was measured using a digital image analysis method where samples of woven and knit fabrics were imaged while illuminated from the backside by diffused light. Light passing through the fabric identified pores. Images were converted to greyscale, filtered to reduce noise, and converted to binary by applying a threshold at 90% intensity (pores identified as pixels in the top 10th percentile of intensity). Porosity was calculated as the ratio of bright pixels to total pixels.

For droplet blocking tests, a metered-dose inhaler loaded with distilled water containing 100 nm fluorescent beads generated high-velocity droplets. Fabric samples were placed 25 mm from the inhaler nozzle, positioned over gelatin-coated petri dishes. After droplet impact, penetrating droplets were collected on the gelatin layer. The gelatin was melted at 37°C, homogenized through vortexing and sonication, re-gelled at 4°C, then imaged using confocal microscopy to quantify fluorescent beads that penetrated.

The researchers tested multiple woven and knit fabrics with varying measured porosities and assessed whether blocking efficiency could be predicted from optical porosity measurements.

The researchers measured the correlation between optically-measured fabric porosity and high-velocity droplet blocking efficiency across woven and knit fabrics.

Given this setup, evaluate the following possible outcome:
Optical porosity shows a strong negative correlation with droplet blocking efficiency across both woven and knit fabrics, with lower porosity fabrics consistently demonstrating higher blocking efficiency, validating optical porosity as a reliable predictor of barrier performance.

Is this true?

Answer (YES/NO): YES